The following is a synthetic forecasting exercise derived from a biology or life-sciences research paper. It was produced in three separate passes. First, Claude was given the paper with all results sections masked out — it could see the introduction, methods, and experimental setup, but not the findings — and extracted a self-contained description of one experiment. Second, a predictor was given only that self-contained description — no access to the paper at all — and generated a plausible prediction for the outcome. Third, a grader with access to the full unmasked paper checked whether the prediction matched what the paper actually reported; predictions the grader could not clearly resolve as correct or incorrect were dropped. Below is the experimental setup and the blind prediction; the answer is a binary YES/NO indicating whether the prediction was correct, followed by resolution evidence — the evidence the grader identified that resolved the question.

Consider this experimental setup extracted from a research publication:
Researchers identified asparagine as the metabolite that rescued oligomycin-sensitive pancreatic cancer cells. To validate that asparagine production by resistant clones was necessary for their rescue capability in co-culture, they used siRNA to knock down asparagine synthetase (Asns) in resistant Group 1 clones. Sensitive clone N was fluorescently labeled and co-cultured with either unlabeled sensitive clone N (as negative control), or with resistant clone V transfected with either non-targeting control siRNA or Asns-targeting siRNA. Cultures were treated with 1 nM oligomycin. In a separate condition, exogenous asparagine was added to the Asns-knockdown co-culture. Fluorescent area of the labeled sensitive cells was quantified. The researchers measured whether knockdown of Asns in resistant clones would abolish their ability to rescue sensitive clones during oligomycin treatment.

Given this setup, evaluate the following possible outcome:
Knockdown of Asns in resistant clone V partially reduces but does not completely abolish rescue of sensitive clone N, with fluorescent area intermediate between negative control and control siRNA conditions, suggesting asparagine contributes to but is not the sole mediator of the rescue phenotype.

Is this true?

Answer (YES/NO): NO